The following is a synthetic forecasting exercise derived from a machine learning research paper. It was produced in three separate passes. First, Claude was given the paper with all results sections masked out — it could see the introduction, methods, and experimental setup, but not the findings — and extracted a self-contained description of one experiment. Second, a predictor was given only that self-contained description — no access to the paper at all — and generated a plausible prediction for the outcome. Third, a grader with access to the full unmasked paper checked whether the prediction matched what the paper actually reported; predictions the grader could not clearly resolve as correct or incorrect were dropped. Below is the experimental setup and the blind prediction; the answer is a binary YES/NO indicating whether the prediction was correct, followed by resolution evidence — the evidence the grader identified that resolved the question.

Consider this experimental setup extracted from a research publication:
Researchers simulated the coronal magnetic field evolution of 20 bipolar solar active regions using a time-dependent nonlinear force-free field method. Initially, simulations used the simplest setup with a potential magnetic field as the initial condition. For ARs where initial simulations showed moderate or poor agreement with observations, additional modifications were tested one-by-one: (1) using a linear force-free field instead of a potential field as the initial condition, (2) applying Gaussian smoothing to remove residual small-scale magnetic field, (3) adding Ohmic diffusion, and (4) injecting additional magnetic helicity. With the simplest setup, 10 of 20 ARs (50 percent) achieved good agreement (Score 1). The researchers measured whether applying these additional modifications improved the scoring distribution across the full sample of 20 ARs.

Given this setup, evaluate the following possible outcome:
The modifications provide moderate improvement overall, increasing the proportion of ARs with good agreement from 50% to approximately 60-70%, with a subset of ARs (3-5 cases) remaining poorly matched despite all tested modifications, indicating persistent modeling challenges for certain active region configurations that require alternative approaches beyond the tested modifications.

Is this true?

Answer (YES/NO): YES